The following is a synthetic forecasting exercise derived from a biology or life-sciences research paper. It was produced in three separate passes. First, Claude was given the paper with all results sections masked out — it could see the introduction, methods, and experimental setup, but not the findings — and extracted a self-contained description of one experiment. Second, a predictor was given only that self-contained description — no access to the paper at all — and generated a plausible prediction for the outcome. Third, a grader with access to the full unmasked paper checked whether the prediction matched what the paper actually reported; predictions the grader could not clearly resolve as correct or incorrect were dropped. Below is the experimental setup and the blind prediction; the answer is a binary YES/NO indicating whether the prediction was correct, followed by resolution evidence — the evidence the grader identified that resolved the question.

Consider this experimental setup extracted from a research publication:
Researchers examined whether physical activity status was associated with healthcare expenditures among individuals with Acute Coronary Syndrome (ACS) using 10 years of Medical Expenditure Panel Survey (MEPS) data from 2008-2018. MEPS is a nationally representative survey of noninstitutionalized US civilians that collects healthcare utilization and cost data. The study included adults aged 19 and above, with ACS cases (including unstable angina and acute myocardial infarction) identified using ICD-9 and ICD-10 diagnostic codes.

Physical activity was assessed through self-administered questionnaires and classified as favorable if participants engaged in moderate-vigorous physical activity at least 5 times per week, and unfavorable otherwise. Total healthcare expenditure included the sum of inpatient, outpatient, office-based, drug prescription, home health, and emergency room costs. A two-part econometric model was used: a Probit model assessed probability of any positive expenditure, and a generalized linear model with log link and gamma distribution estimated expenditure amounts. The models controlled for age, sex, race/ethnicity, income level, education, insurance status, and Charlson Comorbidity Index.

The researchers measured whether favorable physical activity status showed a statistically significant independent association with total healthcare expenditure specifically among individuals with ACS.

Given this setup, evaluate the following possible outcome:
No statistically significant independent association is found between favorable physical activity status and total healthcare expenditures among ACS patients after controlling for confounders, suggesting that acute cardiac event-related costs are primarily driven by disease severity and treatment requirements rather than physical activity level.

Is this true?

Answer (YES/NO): YES